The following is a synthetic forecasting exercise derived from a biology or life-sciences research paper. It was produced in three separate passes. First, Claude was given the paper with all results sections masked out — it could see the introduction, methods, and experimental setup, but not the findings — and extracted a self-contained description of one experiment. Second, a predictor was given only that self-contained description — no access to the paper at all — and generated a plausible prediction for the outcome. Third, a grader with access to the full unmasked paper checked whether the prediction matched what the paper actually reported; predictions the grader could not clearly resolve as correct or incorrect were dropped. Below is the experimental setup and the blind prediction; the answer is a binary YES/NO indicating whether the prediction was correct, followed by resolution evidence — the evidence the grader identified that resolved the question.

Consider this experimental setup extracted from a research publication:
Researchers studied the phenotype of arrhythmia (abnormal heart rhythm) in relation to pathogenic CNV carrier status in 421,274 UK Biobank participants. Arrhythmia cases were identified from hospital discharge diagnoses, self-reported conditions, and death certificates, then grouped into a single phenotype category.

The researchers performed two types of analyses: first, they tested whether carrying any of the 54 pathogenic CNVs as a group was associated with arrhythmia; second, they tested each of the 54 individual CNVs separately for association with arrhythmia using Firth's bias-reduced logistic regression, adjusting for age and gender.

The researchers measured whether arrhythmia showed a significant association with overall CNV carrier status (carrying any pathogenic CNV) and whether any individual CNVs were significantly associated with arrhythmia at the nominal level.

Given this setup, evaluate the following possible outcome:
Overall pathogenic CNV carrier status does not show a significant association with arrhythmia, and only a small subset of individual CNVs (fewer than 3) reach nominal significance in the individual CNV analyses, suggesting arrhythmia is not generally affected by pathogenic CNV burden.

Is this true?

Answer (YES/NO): NO